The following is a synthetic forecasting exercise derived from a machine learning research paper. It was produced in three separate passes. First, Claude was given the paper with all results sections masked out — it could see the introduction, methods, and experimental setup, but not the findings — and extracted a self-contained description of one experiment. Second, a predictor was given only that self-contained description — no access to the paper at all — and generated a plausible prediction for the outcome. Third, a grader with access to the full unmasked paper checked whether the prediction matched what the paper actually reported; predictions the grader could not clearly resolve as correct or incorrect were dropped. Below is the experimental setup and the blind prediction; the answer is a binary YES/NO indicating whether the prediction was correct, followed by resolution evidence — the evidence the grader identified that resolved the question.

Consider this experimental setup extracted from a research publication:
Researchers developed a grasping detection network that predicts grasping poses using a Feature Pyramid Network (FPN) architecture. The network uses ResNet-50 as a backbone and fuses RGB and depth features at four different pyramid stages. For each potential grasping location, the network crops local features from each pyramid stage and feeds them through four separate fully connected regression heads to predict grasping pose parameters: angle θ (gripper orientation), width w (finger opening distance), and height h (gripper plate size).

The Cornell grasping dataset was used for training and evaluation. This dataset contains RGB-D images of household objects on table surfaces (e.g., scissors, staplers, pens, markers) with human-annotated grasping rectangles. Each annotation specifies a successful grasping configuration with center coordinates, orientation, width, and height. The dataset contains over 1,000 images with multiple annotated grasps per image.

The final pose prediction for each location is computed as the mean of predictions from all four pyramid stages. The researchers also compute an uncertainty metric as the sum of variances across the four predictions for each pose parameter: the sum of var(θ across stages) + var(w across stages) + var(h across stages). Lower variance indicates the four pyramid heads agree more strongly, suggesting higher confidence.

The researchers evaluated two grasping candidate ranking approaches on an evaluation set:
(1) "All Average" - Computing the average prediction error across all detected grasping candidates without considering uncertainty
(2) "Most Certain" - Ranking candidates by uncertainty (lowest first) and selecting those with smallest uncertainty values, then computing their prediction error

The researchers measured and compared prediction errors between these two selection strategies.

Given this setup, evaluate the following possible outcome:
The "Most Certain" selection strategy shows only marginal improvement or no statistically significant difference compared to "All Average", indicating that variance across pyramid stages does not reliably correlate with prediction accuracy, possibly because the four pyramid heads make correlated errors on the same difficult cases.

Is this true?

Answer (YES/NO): NO